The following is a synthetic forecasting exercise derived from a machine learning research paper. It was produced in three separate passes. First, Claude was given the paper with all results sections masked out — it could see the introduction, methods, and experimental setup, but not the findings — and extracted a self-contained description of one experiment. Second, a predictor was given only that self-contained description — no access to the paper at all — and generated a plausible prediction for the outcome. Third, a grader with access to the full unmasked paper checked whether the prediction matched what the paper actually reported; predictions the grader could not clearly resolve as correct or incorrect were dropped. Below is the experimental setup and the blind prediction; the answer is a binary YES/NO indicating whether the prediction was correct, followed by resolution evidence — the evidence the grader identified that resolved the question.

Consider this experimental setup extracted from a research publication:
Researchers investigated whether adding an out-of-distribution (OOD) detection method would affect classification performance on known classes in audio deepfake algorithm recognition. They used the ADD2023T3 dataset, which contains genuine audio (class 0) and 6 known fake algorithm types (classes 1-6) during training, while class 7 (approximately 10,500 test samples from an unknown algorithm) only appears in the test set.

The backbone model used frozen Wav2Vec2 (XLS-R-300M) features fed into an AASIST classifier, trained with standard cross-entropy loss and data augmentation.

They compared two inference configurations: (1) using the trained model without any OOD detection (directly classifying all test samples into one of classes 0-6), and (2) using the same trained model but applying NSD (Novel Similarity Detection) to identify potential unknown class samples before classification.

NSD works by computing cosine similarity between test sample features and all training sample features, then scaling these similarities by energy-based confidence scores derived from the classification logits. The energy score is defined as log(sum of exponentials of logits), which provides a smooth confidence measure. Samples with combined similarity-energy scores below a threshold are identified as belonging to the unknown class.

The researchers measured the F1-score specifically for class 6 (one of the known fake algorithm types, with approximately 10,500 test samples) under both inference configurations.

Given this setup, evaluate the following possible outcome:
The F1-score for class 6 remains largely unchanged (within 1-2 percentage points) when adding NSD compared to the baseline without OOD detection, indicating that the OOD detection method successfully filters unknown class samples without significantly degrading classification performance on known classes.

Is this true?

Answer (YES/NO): NO